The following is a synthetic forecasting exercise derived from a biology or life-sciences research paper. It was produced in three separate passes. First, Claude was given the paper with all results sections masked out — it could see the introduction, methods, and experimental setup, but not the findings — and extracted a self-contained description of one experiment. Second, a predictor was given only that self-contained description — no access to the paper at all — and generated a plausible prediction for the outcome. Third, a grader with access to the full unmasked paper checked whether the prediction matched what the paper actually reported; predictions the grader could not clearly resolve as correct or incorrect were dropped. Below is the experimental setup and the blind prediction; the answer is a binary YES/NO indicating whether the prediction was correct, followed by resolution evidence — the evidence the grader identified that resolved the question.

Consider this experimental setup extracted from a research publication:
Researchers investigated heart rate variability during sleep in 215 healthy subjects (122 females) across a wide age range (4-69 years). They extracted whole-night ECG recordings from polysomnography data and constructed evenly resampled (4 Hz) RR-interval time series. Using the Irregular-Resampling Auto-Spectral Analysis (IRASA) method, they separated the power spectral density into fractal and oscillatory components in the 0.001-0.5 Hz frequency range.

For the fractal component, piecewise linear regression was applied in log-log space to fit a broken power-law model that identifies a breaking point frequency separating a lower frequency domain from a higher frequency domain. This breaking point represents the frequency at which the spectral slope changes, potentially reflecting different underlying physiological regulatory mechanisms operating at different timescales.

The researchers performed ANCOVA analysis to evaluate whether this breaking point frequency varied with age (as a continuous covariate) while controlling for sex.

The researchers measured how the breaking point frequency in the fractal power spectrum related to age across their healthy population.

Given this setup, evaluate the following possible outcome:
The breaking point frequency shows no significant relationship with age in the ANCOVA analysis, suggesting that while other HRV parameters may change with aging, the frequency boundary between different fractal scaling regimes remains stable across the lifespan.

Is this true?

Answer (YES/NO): NO